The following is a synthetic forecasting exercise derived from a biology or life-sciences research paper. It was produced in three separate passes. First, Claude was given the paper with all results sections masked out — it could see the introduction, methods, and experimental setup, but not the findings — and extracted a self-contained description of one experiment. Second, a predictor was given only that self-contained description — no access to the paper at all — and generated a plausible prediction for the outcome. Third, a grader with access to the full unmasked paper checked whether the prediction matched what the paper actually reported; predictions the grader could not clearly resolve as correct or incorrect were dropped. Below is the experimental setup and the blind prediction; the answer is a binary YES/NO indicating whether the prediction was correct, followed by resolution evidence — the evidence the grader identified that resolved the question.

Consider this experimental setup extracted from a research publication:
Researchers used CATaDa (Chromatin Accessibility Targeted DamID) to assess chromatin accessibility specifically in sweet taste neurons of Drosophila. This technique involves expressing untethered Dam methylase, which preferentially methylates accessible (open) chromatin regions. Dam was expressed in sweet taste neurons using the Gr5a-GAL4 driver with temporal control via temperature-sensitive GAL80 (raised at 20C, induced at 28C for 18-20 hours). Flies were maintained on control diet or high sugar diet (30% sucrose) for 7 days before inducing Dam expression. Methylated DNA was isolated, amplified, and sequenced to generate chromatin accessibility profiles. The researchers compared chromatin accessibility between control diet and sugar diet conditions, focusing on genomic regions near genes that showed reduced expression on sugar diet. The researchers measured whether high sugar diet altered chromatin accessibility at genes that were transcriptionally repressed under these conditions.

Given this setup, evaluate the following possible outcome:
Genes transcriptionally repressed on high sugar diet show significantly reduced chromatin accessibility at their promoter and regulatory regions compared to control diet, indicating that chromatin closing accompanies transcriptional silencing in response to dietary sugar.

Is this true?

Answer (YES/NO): YES